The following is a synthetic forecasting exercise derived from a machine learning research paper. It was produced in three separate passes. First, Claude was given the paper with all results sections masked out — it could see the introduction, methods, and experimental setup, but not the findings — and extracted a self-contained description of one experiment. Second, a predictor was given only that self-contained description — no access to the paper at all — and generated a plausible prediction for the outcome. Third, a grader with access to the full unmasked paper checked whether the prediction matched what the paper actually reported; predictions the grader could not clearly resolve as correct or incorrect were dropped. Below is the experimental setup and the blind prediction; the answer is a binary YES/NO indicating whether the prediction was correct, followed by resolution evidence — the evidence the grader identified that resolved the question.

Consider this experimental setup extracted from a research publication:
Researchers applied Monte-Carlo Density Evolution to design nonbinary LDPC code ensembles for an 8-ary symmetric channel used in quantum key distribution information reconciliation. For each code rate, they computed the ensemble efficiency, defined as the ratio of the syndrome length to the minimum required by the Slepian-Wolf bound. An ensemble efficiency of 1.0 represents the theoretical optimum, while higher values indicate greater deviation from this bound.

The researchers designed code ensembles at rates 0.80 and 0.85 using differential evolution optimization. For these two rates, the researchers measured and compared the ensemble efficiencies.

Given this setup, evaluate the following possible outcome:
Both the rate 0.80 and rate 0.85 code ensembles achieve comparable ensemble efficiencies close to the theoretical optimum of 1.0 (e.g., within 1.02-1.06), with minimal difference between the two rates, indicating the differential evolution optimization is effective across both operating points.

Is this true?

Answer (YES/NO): NO